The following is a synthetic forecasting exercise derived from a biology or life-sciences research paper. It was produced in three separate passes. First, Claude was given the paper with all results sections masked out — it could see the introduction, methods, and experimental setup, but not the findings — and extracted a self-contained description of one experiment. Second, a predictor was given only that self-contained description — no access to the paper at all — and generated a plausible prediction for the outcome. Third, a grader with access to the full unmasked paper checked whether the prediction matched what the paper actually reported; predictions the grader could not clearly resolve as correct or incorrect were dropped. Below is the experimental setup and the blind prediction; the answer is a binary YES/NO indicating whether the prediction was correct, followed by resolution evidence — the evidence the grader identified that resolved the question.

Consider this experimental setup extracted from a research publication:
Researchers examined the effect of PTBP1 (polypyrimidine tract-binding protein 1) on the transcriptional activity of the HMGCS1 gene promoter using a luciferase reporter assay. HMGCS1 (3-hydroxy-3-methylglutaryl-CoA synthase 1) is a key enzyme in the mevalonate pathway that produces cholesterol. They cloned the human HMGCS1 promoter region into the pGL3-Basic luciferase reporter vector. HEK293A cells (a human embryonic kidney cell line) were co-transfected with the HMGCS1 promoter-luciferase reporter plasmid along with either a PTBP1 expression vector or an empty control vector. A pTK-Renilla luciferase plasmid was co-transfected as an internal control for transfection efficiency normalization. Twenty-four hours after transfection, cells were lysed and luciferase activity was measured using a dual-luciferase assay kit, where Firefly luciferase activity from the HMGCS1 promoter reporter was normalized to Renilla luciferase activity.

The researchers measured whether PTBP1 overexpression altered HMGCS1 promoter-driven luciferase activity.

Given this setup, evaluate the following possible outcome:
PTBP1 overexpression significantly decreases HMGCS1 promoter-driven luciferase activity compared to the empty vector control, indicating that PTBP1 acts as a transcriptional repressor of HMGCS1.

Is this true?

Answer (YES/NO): NO